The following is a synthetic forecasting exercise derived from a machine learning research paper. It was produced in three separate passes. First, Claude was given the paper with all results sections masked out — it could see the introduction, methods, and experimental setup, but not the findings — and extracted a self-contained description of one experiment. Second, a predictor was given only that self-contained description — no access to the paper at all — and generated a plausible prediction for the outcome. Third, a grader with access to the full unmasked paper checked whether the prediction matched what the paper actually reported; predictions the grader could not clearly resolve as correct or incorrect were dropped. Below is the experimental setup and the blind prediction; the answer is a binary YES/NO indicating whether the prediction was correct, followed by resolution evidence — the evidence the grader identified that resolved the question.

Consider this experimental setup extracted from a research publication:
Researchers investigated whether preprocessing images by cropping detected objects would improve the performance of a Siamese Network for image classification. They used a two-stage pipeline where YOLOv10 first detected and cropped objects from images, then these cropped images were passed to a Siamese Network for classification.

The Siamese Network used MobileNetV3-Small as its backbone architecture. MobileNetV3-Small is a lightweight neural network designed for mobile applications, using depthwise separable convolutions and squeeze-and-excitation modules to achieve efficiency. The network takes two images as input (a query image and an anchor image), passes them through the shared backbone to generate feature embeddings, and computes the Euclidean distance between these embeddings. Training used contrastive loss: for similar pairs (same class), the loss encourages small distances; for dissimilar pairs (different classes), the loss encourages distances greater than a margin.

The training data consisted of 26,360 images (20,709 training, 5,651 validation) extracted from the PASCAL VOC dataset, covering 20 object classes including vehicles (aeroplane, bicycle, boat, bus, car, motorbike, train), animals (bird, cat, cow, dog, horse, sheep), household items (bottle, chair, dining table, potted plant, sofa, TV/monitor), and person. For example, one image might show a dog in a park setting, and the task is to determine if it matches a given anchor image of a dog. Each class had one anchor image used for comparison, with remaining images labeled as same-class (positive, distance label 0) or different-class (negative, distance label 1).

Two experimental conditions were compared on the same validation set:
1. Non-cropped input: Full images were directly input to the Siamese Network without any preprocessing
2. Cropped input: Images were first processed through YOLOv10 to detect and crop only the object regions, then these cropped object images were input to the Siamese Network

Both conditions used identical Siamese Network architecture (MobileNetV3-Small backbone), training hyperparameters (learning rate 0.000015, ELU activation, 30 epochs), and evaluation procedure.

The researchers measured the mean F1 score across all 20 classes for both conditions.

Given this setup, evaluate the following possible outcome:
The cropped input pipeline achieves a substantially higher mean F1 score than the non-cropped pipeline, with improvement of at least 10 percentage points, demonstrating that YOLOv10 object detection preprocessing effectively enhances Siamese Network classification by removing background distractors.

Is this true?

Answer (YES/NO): NO